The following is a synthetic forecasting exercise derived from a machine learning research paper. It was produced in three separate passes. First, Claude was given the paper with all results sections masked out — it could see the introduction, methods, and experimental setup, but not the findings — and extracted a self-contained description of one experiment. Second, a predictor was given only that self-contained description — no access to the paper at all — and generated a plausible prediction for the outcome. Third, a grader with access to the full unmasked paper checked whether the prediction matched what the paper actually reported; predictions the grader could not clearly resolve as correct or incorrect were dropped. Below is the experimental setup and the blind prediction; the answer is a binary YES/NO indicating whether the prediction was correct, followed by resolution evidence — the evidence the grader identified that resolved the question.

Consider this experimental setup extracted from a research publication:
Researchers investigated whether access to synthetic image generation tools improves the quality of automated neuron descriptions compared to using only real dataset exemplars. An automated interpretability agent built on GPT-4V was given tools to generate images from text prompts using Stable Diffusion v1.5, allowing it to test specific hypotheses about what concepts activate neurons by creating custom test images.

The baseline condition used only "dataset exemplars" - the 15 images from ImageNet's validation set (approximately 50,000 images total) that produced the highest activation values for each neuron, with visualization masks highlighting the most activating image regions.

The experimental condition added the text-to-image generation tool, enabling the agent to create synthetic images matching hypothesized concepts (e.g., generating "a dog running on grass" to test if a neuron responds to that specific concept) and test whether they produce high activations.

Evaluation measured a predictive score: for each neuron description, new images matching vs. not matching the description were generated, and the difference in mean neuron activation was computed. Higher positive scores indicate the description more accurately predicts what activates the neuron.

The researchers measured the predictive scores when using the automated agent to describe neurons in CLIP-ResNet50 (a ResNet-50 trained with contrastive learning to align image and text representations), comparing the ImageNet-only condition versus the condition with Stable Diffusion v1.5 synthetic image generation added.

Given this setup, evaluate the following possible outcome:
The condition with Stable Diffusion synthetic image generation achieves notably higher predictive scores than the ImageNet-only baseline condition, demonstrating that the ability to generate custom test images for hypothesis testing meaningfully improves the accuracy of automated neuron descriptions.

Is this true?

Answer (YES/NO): YES